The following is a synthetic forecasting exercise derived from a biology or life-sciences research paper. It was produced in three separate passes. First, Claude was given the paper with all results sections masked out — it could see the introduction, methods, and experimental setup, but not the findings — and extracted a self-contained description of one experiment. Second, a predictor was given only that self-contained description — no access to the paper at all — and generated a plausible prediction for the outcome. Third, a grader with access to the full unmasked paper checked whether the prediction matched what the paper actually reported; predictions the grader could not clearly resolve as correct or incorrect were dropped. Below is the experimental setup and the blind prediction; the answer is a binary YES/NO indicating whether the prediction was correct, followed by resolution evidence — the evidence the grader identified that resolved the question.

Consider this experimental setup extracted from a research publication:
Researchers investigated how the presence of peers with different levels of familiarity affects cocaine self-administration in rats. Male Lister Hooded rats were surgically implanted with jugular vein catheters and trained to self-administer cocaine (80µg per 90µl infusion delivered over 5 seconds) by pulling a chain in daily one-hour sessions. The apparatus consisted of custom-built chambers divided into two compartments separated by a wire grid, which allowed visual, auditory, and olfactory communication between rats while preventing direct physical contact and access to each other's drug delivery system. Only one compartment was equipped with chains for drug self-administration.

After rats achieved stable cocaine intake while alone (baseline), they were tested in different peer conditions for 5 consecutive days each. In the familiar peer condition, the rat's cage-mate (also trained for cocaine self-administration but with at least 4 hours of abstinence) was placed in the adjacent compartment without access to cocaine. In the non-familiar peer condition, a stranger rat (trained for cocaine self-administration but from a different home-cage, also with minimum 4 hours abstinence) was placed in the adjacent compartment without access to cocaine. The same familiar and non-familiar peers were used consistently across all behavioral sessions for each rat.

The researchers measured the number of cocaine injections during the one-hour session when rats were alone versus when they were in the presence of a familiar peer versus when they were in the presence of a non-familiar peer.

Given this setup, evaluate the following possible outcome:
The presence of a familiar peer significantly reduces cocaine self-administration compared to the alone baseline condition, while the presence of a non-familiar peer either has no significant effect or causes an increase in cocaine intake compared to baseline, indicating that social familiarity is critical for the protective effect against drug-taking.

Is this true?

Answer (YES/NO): NO